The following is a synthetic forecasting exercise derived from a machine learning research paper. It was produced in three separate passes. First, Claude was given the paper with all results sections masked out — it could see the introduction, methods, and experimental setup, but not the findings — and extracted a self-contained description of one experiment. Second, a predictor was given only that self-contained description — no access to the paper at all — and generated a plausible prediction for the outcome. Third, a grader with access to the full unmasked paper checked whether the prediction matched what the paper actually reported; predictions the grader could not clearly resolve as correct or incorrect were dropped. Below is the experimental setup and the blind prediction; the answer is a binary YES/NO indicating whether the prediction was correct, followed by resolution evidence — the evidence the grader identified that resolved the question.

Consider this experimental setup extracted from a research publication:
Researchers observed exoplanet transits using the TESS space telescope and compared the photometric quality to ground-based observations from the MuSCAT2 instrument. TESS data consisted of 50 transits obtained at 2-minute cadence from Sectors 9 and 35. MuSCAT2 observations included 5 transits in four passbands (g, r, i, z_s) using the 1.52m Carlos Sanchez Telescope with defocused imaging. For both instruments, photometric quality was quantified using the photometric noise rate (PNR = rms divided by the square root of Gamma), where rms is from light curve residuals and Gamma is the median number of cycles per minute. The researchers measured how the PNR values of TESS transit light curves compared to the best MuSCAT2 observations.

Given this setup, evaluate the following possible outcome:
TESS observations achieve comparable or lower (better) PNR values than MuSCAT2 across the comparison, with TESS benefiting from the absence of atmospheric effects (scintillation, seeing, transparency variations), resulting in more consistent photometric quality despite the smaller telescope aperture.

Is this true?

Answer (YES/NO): NO